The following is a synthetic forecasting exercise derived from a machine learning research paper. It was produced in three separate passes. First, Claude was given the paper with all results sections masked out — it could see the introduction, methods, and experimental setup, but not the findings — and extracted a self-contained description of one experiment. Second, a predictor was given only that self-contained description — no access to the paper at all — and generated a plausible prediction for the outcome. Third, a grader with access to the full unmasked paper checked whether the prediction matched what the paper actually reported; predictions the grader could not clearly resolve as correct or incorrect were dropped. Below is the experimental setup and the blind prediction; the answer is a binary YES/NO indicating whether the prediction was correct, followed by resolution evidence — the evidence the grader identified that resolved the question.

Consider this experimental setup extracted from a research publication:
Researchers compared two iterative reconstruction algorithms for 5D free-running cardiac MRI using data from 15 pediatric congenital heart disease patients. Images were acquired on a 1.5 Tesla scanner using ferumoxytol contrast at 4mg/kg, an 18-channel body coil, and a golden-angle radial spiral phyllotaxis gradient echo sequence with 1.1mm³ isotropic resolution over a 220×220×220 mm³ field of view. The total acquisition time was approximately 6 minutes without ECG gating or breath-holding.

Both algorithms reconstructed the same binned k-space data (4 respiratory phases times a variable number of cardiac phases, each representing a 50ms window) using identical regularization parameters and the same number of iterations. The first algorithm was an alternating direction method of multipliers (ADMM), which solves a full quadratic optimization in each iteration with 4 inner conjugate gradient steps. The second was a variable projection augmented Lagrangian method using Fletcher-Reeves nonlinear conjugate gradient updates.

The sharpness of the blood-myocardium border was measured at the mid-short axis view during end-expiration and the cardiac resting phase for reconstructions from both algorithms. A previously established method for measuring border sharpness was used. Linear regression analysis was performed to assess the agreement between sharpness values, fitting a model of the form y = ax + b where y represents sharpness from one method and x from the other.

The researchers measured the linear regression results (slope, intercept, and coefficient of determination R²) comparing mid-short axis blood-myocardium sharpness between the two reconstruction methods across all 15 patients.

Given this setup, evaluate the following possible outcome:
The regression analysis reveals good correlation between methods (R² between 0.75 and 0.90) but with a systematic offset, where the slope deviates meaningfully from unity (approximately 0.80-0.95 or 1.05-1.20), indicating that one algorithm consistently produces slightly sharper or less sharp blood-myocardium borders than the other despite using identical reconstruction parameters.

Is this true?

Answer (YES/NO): NO